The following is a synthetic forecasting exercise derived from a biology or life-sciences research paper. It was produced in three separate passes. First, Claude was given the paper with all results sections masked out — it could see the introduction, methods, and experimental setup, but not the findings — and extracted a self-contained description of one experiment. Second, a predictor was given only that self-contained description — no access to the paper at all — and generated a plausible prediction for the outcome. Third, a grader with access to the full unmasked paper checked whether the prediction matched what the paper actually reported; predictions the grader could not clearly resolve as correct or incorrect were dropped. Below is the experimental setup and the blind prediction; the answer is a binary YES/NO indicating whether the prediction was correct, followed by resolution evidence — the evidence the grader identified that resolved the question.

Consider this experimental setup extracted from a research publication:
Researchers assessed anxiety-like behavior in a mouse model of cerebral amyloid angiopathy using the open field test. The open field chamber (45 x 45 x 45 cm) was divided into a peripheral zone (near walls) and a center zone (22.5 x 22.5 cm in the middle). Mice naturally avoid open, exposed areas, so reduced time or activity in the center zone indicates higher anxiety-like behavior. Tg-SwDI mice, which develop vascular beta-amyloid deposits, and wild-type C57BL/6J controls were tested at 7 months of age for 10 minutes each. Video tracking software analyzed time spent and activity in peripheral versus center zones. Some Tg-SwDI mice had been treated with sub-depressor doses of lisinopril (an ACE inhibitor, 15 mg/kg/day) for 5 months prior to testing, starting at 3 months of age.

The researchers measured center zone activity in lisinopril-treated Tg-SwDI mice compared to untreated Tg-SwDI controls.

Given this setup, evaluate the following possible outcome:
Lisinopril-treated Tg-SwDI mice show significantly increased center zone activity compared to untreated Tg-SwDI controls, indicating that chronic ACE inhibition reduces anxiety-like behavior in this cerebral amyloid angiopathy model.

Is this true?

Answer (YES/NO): NO